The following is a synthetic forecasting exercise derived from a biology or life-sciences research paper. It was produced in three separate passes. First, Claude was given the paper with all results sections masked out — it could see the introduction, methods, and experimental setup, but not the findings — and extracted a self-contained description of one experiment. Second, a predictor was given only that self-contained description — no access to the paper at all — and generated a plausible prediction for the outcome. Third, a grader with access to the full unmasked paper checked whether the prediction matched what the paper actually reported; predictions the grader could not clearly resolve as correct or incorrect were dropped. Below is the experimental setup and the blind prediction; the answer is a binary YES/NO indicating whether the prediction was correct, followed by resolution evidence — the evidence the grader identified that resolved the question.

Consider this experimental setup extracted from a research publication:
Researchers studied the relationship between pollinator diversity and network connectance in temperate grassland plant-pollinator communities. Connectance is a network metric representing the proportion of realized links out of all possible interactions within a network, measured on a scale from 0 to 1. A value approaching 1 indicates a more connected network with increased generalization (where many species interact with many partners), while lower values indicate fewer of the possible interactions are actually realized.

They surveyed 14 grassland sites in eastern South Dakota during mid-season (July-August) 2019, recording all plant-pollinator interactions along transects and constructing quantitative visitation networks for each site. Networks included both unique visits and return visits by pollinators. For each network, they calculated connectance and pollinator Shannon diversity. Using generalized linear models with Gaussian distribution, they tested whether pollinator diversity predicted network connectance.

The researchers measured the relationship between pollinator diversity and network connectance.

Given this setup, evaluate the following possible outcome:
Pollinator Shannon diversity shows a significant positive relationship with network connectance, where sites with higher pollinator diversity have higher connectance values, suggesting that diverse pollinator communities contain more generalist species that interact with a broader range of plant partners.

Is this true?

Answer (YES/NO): NO